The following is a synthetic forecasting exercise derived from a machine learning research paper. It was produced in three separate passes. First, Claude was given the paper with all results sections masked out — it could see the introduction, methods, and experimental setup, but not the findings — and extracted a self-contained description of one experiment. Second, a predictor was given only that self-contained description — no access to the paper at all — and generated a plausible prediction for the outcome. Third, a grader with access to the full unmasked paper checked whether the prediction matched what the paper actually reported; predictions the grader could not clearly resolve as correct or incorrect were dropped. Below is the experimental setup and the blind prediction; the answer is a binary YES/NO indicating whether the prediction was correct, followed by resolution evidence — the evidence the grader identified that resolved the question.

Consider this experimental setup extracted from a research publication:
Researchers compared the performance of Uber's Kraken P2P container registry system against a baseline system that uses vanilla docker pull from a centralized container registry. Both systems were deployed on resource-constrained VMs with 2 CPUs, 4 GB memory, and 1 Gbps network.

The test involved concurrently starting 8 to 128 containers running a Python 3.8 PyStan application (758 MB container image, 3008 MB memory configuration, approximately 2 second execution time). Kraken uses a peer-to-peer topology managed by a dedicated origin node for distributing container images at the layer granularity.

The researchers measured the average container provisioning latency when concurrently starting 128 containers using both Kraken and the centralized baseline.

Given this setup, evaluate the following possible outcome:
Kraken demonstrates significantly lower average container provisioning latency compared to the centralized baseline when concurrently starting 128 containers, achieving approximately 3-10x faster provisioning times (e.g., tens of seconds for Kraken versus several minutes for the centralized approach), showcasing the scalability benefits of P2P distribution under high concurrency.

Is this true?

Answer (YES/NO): NO